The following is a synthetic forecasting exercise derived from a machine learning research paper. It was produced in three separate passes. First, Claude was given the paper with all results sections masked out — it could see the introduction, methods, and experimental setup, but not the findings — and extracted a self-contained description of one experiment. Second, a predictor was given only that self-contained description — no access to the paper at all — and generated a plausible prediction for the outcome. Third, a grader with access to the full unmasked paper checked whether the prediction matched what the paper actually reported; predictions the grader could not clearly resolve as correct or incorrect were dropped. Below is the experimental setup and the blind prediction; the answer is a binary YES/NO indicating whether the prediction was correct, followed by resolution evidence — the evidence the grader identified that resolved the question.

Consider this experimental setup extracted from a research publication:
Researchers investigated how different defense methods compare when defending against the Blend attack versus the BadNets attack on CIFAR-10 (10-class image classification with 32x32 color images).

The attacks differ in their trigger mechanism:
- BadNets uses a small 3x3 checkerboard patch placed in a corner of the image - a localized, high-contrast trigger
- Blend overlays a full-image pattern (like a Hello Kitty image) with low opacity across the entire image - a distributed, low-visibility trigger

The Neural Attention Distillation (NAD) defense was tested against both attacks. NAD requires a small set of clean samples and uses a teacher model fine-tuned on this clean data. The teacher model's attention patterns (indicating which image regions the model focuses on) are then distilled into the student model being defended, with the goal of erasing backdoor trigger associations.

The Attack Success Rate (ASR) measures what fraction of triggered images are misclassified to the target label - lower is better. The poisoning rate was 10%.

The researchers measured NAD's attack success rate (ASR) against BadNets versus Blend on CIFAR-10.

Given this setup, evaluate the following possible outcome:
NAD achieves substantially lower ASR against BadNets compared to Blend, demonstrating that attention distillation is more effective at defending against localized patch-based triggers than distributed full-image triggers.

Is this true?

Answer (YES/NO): YES